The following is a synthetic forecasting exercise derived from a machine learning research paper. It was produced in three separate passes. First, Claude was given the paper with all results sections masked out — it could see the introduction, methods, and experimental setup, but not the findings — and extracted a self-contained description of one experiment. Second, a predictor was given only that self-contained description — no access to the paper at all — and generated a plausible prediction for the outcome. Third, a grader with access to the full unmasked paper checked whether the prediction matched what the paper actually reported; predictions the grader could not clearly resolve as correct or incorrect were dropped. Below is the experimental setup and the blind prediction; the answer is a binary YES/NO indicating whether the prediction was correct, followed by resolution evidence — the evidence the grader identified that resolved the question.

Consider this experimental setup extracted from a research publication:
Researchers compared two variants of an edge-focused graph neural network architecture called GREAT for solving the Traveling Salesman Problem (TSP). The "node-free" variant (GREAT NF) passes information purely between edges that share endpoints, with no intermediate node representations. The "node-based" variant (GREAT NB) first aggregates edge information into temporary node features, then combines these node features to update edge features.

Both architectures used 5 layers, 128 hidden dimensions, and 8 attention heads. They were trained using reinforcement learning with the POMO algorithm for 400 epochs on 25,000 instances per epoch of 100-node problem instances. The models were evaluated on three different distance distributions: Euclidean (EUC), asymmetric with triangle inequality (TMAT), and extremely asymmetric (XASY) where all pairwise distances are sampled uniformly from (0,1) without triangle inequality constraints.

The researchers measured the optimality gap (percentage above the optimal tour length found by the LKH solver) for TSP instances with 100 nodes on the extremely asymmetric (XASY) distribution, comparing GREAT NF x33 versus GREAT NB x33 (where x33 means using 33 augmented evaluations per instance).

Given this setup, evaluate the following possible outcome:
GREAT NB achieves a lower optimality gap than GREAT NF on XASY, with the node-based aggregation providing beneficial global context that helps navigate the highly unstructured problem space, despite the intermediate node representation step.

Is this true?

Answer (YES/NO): YES